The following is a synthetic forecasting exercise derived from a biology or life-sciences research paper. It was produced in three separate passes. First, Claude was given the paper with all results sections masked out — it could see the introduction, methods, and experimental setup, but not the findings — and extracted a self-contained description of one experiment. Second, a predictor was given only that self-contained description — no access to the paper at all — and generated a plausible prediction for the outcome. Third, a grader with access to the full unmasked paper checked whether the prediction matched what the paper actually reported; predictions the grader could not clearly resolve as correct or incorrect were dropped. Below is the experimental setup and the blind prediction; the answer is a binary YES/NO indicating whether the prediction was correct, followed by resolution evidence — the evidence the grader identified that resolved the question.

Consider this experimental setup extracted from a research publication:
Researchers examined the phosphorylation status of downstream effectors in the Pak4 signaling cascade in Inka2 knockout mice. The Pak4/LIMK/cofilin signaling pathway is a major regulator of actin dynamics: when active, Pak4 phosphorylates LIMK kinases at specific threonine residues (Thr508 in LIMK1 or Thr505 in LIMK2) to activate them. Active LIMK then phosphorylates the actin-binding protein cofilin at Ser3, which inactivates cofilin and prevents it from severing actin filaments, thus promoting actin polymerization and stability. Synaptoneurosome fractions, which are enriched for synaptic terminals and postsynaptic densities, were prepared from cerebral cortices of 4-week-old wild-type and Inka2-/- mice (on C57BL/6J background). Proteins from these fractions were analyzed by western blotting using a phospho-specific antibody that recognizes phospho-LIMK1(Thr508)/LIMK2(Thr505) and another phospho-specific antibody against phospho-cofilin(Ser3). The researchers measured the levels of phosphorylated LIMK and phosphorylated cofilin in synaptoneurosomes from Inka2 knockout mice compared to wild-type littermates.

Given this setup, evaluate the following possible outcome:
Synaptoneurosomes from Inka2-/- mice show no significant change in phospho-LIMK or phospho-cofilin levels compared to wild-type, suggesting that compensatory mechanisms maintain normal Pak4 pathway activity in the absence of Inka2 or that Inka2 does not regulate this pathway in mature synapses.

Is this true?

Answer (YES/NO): NO